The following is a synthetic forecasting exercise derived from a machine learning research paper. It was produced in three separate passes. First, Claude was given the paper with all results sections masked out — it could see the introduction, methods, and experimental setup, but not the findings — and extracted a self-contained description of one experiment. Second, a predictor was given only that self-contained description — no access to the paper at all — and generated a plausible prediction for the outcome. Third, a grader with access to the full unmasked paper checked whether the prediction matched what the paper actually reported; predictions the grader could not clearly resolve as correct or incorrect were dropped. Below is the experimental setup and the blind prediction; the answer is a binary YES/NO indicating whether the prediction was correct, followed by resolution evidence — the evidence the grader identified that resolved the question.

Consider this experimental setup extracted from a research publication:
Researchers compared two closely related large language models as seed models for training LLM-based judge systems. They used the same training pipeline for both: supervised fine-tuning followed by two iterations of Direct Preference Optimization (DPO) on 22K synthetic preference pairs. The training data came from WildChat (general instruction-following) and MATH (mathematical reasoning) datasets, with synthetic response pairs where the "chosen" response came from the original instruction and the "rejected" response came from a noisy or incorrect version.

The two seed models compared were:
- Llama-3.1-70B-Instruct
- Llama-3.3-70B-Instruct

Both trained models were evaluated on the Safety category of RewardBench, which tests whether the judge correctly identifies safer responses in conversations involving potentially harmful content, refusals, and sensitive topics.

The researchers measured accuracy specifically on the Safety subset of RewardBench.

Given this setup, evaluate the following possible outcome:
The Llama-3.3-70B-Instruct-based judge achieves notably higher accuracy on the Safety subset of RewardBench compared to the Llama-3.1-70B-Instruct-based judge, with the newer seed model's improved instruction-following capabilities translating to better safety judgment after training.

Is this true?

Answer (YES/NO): NO